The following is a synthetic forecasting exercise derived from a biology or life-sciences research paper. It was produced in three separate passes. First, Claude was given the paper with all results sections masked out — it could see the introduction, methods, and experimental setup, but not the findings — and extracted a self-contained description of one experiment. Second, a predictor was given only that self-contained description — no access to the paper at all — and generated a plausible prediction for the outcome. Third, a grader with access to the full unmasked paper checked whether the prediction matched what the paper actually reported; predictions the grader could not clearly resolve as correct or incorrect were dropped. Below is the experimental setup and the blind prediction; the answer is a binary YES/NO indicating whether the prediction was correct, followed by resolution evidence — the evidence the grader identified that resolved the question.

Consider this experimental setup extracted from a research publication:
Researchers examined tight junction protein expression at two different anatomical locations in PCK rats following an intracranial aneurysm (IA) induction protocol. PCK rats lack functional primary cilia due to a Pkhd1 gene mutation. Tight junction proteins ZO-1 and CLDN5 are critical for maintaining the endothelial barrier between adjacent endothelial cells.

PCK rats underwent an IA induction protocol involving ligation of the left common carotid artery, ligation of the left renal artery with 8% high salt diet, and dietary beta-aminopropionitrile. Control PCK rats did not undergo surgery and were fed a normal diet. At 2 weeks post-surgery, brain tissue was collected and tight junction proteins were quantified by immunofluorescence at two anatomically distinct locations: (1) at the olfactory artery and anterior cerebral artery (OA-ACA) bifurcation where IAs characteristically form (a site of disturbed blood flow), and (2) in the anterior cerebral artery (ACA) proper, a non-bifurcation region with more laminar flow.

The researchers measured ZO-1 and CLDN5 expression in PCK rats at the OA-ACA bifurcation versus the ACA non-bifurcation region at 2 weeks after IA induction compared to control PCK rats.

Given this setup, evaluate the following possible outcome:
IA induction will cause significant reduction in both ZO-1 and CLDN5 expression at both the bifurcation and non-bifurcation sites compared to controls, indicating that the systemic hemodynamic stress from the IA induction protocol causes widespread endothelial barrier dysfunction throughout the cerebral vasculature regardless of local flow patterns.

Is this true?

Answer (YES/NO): NO